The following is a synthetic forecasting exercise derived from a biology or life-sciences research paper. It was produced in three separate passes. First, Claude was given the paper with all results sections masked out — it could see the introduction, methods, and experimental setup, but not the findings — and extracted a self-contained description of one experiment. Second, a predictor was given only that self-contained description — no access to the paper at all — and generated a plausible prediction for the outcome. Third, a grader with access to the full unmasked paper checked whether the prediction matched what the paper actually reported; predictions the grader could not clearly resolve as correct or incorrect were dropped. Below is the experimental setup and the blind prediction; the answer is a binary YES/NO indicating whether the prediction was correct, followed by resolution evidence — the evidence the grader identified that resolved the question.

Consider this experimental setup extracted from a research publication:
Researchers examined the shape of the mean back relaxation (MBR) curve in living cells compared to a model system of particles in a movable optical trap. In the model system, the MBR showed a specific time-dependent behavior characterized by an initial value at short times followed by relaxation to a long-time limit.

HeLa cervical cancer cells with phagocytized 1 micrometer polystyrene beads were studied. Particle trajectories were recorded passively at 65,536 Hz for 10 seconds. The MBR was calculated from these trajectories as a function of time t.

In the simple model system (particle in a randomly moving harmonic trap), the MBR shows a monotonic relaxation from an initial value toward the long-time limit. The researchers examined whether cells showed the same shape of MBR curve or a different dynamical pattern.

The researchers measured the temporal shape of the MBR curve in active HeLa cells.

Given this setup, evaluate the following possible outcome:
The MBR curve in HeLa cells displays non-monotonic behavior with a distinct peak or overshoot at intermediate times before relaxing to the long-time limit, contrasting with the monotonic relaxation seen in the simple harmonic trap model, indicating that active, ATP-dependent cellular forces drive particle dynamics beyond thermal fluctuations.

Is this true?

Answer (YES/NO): YES